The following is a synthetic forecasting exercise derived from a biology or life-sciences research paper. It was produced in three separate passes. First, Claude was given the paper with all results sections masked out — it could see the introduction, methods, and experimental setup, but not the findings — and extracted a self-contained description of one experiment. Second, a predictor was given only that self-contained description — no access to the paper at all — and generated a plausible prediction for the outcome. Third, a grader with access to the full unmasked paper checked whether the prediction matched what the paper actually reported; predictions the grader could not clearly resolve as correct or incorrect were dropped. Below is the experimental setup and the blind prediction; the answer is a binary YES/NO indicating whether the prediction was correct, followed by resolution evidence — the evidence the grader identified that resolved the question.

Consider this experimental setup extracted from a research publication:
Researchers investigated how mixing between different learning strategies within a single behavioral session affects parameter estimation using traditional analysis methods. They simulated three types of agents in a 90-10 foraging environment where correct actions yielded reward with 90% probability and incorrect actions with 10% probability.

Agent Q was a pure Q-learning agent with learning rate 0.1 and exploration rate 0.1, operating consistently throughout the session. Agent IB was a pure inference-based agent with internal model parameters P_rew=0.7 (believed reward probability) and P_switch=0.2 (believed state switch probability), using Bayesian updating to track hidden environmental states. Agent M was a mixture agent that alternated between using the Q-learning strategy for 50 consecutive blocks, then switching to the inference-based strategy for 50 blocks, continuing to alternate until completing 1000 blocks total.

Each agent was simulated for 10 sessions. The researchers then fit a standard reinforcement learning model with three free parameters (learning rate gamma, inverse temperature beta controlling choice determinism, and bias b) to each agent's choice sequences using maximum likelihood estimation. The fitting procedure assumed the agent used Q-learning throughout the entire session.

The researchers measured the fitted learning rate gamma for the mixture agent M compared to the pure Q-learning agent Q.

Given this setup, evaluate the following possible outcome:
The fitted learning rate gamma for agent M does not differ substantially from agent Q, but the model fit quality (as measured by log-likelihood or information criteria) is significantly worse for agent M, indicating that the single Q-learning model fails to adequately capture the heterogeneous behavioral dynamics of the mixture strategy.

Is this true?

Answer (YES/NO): NO